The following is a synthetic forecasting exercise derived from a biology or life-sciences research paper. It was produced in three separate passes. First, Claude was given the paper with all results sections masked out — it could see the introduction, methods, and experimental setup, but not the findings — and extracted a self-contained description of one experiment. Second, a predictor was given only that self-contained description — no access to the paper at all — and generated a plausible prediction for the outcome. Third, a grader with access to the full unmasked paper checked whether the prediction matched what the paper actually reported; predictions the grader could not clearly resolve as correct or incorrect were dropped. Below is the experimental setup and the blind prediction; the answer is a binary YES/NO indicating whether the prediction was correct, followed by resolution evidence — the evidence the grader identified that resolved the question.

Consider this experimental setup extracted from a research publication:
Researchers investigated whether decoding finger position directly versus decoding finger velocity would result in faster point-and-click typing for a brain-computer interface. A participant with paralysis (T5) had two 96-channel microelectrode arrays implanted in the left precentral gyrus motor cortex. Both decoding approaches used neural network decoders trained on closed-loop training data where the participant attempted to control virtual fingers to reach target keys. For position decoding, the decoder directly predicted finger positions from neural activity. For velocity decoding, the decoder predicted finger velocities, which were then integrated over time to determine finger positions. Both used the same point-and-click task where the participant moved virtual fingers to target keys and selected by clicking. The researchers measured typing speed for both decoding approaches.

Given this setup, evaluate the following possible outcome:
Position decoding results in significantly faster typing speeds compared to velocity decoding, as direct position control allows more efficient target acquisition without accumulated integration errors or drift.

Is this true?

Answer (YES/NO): NO